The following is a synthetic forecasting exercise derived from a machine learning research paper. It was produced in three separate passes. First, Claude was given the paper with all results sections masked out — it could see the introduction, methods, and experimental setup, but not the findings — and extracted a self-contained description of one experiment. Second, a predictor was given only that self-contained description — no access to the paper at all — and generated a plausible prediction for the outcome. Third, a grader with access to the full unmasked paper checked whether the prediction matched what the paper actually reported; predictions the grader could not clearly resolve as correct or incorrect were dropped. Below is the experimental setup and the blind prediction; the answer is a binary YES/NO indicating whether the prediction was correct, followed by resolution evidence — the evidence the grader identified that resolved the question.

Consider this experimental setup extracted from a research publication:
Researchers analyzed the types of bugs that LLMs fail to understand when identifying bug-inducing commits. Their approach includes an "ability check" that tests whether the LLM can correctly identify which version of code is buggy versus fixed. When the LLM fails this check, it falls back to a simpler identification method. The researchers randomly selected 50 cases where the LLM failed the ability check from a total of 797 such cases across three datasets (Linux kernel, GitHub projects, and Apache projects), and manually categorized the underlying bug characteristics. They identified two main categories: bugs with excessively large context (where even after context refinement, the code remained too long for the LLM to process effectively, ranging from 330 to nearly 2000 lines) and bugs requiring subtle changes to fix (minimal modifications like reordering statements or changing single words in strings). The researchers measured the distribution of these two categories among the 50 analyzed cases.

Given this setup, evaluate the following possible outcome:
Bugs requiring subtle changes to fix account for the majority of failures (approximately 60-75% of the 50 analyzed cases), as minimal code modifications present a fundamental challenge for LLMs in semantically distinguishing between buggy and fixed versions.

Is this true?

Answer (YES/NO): NO